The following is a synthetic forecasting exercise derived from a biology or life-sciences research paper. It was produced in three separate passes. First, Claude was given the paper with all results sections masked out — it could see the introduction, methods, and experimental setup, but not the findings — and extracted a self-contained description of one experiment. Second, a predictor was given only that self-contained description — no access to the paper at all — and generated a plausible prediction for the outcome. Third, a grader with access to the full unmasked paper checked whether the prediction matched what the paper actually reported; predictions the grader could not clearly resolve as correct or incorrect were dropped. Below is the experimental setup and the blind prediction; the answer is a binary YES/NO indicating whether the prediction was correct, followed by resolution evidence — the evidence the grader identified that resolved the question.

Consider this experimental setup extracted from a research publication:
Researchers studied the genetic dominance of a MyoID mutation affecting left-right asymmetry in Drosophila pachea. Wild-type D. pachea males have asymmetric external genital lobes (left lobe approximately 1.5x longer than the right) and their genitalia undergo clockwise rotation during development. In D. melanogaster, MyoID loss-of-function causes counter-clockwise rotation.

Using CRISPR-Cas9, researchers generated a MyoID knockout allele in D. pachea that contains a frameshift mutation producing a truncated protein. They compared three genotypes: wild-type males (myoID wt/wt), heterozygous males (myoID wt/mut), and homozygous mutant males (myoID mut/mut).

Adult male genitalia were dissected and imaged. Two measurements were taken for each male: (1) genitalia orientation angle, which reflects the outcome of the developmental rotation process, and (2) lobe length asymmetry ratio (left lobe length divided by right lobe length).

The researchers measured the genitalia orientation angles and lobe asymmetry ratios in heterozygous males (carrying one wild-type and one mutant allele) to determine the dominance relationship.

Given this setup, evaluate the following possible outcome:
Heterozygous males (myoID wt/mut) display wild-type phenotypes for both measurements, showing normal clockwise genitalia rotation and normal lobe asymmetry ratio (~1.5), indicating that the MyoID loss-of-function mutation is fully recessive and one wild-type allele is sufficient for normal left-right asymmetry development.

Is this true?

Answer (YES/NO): YES